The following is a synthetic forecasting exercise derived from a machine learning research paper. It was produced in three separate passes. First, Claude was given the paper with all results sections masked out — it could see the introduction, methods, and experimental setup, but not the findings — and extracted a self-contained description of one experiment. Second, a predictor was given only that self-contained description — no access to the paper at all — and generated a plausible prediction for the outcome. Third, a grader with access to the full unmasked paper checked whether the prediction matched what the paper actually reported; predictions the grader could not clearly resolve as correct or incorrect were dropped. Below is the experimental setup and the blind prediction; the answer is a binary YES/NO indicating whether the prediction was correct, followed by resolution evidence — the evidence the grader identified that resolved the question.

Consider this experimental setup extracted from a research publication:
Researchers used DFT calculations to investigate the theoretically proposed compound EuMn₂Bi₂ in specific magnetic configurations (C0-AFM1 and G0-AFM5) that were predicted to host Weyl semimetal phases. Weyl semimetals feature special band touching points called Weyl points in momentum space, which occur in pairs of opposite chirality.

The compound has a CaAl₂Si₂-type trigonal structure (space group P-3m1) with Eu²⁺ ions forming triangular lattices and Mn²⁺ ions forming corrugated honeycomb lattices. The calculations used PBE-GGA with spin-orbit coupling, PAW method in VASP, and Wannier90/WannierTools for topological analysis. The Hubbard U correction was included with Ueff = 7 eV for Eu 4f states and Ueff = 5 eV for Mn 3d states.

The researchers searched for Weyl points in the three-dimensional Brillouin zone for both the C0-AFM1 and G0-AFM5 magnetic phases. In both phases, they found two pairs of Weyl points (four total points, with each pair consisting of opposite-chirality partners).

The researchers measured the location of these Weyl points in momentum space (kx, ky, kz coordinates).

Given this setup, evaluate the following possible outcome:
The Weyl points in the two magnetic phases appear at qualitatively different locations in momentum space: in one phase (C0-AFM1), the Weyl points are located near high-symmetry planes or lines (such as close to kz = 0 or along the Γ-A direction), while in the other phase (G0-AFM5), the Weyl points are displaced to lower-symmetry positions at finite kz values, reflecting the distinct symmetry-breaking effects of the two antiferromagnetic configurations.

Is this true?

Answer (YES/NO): NO